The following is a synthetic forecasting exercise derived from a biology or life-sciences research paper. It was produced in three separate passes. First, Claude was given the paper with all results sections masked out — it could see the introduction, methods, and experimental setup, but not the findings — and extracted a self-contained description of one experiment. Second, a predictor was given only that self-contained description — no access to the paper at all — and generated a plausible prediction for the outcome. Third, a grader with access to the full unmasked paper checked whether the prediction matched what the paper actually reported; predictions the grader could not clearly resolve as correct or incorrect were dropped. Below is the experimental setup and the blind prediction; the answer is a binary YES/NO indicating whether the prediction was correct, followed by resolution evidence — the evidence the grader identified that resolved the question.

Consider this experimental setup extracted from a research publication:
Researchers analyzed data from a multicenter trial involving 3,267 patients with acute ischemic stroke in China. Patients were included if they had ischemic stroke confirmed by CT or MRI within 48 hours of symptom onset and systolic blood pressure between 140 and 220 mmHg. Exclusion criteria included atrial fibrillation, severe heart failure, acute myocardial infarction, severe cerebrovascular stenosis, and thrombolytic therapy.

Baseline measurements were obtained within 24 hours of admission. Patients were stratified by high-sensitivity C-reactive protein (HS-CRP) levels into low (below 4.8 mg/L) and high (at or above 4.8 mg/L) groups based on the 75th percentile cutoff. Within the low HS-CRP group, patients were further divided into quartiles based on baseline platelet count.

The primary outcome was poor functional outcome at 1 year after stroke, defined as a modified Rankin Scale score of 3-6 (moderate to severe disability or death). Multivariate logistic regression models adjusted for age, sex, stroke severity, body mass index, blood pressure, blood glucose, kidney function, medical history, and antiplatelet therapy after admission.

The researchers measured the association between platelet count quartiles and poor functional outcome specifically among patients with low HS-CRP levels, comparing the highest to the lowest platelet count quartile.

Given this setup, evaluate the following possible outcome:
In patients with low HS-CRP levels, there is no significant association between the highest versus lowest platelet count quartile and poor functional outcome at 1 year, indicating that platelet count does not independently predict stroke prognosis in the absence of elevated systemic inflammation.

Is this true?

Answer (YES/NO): YES